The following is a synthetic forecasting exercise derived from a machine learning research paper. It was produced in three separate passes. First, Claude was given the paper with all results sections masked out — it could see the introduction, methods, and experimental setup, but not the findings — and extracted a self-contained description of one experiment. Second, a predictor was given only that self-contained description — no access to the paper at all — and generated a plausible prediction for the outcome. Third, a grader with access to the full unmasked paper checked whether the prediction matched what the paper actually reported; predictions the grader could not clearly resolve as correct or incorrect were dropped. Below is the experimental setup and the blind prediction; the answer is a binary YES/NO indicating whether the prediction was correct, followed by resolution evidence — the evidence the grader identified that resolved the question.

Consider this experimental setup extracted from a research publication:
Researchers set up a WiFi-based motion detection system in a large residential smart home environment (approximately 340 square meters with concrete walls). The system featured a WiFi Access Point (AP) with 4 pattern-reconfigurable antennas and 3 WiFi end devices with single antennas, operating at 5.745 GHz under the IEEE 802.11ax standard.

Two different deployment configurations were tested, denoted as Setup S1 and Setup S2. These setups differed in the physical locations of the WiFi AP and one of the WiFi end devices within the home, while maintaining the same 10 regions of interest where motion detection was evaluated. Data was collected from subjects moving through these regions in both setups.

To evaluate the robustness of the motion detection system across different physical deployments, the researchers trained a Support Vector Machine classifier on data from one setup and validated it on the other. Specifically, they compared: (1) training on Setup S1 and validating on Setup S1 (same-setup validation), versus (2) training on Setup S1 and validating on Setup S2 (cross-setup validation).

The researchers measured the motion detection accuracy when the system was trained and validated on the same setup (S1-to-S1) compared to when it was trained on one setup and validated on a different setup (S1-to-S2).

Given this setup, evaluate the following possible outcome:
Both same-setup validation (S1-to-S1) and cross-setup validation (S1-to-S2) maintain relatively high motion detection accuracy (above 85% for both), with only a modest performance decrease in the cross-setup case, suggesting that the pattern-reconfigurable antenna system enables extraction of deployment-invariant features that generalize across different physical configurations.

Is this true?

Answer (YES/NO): NO